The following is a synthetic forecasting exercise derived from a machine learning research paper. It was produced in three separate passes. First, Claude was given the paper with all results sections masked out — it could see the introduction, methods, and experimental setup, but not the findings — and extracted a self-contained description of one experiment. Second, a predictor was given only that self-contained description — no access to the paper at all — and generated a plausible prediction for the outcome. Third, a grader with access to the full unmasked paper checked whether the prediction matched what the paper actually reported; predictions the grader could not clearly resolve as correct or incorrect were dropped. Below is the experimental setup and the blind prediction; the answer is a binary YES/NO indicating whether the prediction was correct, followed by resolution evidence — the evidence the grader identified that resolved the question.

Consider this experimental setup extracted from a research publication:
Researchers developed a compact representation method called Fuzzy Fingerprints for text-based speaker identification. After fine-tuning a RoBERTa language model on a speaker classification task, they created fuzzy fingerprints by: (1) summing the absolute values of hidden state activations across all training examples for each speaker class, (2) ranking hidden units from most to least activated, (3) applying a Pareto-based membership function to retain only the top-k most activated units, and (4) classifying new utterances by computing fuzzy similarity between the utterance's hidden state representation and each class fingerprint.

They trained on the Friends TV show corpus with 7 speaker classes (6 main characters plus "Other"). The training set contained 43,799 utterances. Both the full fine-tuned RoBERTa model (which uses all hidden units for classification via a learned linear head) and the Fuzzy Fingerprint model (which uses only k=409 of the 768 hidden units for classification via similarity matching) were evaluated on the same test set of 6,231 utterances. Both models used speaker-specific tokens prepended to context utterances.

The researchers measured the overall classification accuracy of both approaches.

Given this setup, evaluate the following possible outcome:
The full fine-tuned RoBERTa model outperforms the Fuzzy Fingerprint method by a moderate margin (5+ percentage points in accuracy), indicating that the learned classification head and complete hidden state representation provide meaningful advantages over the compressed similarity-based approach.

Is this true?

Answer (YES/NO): NO